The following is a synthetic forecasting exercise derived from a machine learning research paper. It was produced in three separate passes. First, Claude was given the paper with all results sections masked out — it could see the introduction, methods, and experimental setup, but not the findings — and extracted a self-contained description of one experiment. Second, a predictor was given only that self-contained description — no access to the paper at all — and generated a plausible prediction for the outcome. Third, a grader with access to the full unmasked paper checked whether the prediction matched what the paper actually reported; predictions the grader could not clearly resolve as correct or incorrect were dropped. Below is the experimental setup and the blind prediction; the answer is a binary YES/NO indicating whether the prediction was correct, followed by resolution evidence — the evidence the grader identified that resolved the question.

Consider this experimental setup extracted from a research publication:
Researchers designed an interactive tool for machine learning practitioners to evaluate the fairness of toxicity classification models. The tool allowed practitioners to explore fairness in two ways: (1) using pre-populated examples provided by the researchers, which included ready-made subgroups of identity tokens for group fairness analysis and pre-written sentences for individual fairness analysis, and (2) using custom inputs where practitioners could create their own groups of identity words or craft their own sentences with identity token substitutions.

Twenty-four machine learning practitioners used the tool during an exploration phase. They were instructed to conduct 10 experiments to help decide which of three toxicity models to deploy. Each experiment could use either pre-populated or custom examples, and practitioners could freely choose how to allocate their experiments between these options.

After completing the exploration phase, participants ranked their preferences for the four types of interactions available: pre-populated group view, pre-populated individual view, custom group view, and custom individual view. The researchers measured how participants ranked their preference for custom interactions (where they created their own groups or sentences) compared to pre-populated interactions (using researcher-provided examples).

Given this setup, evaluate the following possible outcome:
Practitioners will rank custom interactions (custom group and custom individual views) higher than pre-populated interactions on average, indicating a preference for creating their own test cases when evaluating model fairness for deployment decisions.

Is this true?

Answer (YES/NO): NO